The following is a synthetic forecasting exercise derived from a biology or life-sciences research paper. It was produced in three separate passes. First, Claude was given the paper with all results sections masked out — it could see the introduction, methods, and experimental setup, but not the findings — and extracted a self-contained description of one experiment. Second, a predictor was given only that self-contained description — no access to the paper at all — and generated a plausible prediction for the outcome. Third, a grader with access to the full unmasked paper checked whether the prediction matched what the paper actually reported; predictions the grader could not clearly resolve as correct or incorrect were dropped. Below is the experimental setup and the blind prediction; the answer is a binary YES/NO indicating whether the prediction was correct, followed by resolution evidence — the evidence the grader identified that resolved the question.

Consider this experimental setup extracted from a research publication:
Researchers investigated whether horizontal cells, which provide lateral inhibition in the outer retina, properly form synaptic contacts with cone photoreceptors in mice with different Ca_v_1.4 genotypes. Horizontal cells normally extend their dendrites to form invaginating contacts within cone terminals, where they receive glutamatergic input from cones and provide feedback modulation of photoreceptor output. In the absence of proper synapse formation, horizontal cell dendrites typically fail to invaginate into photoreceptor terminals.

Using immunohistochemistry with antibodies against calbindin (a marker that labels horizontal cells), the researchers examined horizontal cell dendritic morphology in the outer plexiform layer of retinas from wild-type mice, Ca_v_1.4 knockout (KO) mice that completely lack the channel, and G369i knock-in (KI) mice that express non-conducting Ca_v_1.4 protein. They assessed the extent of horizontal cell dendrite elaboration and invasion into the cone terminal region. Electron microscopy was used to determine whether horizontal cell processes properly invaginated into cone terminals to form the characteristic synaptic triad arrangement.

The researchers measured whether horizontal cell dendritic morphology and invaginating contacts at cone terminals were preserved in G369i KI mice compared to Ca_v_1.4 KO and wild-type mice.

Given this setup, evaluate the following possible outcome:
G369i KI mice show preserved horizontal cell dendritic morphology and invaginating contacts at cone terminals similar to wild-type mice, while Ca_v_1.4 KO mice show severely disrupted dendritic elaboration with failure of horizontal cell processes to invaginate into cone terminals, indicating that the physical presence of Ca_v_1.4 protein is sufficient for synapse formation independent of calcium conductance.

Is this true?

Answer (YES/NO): NO